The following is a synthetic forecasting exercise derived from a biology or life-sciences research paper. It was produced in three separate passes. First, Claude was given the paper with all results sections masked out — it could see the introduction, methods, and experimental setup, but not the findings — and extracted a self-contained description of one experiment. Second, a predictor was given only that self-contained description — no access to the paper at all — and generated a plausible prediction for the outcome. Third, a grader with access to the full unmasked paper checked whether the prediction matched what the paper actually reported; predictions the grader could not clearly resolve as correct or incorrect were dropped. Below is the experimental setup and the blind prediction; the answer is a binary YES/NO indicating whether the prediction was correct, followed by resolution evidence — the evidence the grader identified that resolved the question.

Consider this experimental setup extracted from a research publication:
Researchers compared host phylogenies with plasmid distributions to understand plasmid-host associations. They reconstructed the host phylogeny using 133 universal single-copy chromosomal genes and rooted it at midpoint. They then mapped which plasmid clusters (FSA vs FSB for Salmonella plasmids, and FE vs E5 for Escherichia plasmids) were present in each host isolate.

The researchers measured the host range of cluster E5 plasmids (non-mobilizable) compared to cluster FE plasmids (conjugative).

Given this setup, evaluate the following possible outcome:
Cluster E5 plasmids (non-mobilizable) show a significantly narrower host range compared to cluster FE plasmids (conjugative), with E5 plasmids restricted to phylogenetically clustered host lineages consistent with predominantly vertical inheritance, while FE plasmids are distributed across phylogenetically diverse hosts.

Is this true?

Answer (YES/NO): YES